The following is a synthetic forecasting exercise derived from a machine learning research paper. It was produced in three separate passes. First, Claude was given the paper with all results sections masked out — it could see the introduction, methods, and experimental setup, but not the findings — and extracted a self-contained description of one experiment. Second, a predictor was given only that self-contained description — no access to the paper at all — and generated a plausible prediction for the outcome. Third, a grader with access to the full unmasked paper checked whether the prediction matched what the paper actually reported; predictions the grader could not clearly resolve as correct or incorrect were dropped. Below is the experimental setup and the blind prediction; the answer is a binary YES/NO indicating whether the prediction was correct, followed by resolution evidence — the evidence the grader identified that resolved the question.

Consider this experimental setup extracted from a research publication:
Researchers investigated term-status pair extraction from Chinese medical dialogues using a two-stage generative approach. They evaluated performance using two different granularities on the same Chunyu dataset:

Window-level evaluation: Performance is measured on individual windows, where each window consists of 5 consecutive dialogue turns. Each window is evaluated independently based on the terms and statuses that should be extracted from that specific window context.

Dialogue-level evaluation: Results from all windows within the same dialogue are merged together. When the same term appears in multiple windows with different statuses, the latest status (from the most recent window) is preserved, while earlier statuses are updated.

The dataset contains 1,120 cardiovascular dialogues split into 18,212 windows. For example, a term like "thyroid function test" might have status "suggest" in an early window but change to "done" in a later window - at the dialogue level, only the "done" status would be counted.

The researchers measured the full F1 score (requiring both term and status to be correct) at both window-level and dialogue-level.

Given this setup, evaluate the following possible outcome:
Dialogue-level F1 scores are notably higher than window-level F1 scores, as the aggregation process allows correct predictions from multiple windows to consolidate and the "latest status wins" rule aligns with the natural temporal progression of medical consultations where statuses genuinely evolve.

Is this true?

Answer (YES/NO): YES